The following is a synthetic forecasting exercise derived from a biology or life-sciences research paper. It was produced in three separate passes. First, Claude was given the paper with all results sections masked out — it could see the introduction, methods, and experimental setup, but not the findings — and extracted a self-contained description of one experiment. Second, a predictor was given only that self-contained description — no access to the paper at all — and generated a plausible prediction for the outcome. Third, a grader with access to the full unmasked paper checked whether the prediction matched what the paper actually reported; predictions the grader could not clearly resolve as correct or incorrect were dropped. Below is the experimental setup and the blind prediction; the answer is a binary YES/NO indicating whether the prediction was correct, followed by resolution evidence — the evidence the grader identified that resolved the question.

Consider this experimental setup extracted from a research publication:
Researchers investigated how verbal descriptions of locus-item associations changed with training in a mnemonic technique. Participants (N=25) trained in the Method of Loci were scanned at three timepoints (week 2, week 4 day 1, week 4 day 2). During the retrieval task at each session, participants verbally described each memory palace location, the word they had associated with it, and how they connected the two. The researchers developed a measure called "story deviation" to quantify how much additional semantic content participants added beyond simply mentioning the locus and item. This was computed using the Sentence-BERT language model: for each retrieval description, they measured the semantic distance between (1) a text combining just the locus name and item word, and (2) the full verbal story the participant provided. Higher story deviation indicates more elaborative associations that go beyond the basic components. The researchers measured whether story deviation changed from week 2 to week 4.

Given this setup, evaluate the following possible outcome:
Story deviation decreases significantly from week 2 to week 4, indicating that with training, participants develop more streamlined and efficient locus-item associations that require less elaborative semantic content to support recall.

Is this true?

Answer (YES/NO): NO